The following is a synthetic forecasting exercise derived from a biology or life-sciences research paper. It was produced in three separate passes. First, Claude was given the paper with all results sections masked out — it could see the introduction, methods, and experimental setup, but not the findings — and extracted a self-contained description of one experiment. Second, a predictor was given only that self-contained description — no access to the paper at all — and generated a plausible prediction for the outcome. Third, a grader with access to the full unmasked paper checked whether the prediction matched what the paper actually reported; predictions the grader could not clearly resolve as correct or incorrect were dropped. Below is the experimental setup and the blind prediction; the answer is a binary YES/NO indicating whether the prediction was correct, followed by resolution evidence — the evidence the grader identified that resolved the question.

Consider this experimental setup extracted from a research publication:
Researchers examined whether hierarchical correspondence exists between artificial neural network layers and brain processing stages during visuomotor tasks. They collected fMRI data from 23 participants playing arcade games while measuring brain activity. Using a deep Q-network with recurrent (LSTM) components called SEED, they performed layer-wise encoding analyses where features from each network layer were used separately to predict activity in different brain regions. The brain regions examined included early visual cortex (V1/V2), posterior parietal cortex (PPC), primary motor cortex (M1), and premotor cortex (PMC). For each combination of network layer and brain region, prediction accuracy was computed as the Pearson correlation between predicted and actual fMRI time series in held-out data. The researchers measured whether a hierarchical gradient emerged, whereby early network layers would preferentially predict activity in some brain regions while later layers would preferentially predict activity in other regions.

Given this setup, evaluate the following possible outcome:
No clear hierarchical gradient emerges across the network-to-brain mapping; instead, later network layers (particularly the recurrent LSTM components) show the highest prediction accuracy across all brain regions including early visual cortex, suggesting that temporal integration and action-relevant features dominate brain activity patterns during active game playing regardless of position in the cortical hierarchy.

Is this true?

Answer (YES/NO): NO